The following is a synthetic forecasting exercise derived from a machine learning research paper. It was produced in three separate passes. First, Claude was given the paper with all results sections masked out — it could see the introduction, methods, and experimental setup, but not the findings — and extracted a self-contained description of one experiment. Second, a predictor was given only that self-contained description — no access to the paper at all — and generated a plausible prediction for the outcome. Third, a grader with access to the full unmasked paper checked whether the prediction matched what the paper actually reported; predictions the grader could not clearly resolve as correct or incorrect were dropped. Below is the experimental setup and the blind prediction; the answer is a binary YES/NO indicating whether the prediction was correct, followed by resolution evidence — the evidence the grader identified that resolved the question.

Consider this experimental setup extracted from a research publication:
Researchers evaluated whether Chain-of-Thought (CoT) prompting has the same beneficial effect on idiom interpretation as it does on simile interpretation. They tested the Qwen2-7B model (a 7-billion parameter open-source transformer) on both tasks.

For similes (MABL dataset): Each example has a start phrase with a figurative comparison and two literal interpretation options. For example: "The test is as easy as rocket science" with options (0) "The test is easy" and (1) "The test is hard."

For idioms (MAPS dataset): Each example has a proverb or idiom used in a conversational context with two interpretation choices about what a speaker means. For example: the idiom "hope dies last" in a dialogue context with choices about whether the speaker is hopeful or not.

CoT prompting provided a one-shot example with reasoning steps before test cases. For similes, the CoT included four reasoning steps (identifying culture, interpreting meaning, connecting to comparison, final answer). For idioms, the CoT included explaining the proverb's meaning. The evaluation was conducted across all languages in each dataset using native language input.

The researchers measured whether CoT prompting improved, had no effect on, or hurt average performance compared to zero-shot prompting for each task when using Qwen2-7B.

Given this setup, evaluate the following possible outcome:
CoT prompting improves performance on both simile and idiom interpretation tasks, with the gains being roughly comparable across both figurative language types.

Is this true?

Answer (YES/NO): NO